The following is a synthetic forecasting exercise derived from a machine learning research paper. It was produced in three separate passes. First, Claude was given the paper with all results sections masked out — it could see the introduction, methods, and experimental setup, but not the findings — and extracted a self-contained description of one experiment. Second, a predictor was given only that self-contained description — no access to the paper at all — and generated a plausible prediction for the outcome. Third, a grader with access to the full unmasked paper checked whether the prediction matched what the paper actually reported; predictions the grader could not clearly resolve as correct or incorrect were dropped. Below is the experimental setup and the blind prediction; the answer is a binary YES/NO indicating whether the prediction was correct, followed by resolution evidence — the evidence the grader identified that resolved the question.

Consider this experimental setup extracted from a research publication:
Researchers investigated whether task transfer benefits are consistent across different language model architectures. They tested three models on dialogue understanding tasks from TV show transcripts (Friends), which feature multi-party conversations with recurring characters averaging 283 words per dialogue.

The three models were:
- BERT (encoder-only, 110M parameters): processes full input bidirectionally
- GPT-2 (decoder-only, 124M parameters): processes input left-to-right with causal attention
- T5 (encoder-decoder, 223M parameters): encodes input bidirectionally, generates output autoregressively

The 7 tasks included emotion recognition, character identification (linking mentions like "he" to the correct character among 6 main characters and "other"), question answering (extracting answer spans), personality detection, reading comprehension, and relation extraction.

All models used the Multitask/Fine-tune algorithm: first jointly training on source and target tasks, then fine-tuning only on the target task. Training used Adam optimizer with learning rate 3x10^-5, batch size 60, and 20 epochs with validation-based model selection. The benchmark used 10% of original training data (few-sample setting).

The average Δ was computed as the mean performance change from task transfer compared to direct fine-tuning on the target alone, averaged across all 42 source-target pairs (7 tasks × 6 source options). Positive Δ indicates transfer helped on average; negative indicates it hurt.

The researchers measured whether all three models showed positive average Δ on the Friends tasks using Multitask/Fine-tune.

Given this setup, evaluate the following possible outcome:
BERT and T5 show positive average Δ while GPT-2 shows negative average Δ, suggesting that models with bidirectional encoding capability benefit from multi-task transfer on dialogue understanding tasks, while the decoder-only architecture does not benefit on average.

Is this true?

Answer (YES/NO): NO